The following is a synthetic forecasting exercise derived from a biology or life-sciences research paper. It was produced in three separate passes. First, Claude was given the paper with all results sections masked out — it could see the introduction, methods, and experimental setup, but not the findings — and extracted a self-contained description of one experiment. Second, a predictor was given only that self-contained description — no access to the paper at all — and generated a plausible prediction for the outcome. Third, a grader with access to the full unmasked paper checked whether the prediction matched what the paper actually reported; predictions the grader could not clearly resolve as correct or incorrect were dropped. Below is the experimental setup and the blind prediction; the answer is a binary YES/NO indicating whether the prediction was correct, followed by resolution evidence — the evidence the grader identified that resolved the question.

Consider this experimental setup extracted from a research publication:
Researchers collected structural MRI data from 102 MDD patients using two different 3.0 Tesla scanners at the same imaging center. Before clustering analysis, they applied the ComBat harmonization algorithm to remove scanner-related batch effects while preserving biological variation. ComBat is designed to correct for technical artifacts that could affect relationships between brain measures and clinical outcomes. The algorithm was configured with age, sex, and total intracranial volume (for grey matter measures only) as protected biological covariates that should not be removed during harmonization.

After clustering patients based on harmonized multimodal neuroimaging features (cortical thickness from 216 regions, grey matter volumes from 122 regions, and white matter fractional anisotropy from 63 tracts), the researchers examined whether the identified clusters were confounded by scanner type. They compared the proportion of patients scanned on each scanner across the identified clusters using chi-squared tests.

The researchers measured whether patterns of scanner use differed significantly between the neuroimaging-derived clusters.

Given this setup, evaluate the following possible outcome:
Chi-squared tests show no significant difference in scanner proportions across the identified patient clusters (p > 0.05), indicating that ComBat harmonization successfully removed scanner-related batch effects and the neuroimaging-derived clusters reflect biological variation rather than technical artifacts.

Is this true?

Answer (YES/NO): YES